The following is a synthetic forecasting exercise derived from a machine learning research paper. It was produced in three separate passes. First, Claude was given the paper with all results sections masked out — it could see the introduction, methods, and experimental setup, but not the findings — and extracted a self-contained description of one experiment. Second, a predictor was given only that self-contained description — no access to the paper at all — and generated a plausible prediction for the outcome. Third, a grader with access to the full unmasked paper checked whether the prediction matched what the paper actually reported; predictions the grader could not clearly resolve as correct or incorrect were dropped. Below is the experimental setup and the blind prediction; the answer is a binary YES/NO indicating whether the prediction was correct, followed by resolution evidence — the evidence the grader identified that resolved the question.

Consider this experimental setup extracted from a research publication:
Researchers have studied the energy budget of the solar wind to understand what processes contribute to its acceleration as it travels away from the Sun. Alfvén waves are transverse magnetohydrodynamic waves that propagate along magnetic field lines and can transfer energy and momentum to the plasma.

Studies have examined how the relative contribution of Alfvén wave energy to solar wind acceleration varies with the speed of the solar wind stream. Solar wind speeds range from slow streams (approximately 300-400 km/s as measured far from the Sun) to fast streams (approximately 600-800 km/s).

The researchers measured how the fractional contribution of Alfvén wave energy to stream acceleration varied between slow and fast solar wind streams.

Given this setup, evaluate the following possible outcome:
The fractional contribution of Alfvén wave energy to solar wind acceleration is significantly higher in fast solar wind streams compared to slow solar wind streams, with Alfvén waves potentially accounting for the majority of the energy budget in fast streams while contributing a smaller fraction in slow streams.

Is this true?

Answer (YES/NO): YES